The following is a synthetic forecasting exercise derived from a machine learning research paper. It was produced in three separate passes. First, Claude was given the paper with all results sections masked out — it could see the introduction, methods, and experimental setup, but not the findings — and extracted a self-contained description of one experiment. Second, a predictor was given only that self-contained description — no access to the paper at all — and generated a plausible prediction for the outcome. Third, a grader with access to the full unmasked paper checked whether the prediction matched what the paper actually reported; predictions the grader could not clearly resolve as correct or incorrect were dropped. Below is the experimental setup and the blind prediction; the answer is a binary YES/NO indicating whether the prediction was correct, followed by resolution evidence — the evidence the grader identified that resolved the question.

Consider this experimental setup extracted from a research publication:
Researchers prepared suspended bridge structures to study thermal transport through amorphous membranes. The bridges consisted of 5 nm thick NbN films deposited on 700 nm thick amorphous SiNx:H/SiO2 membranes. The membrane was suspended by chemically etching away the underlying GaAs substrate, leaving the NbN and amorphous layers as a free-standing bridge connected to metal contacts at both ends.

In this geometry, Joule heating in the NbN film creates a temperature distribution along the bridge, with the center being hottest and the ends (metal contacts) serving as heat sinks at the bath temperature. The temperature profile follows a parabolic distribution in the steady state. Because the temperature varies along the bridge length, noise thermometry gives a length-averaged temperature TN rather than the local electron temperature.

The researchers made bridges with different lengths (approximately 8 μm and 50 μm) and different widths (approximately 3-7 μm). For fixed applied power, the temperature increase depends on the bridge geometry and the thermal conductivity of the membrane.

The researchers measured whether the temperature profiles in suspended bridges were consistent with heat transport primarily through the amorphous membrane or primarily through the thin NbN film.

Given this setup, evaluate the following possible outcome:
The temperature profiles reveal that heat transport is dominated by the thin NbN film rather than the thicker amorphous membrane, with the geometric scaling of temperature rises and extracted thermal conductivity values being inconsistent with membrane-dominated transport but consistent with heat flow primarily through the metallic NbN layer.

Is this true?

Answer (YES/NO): NO